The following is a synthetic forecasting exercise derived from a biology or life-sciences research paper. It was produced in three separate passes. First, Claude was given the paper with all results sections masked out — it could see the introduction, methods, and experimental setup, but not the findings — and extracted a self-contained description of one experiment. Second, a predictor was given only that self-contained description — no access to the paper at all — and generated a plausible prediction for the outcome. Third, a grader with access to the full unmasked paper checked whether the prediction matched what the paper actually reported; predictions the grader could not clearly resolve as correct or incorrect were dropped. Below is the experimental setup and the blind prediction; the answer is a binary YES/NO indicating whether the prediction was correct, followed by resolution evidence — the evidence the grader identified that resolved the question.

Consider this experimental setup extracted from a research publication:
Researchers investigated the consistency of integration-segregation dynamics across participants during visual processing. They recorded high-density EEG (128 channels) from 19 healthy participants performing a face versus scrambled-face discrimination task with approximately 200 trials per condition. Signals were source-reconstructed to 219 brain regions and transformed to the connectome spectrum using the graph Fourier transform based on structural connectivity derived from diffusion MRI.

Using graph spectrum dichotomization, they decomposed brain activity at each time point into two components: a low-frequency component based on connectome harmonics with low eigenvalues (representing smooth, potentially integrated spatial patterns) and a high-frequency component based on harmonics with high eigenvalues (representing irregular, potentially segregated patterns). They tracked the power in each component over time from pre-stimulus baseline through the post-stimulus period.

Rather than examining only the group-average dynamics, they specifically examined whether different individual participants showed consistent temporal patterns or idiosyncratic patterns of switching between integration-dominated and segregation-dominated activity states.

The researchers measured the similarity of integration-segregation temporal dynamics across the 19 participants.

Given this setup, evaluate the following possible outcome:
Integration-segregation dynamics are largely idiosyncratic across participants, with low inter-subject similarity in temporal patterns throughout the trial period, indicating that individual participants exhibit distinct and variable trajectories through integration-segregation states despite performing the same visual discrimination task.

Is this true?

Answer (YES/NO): NO